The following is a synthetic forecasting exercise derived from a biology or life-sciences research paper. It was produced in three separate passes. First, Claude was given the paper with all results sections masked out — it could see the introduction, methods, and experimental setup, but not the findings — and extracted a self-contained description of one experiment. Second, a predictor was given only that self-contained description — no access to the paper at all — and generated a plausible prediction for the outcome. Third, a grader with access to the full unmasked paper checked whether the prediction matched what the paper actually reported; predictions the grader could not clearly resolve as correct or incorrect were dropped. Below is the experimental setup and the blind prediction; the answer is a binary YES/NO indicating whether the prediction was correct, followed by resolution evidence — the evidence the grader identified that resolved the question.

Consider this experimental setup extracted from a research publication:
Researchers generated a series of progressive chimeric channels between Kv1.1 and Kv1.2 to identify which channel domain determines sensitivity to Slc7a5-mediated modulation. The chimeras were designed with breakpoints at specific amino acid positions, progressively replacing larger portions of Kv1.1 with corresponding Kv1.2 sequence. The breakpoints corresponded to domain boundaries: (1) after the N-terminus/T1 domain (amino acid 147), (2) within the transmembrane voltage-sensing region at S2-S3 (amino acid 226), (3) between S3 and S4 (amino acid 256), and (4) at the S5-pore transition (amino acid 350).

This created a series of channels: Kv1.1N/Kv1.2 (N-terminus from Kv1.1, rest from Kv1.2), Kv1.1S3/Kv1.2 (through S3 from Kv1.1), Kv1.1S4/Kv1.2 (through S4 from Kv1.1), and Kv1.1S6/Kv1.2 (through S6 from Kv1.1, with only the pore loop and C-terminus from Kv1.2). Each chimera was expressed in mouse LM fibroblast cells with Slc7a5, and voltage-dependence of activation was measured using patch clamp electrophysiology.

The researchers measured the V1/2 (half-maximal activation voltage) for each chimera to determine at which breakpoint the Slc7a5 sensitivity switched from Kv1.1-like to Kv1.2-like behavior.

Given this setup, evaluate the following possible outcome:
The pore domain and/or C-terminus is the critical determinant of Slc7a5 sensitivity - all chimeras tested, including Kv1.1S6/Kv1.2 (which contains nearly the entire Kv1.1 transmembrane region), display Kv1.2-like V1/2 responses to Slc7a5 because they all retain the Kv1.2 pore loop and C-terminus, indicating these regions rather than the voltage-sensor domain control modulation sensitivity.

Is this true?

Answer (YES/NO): NO